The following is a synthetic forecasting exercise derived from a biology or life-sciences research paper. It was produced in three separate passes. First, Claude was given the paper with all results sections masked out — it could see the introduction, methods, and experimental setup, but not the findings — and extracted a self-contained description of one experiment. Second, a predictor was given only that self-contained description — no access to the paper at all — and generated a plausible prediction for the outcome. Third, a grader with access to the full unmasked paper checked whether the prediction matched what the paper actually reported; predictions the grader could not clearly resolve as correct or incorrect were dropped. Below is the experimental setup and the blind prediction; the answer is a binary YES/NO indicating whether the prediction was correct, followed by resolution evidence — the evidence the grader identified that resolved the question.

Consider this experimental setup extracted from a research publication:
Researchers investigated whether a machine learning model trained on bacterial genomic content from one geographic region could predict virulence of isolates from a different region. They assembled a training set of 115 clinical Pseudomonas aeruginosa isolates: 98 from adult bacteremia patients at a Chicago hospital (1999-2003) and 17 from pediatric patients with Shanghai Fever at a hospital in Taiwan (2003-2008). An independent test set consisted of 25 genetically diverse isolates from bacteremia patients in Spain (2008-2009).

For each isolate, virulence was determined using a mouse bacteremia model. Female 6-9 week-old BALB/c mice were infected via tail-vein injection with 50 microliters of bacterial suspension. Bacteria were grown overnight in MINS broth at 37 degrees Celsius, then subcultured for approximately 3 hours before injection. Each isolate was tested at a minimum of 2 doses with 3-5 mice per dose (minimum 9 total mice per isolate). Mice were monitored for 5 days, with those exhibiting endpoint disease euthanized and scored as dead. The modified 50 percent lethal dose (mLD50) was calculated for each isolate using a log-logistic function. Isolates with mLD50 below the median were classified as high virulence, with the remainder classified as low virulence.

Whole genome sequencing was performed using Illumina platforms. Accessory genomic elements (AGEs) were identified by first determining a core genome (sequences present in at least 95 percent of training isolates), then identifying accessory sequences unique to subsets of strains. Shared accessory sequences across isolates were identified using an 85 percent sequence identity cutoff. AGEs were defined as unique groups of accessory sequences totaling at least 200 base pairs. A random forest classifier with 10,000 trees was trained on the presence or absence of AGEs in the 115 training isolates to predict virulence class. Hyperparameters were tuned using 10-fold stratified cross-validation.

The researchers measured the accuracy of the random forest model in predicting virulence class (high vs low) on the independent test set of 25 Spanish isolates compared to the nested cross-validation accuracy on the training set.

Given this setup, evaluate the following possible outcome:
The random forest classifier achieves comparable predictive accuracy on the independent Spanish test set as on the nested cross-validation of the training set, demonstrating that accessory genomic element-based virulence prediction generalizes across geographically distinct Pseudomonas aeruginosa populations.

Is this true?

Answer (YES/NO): YES